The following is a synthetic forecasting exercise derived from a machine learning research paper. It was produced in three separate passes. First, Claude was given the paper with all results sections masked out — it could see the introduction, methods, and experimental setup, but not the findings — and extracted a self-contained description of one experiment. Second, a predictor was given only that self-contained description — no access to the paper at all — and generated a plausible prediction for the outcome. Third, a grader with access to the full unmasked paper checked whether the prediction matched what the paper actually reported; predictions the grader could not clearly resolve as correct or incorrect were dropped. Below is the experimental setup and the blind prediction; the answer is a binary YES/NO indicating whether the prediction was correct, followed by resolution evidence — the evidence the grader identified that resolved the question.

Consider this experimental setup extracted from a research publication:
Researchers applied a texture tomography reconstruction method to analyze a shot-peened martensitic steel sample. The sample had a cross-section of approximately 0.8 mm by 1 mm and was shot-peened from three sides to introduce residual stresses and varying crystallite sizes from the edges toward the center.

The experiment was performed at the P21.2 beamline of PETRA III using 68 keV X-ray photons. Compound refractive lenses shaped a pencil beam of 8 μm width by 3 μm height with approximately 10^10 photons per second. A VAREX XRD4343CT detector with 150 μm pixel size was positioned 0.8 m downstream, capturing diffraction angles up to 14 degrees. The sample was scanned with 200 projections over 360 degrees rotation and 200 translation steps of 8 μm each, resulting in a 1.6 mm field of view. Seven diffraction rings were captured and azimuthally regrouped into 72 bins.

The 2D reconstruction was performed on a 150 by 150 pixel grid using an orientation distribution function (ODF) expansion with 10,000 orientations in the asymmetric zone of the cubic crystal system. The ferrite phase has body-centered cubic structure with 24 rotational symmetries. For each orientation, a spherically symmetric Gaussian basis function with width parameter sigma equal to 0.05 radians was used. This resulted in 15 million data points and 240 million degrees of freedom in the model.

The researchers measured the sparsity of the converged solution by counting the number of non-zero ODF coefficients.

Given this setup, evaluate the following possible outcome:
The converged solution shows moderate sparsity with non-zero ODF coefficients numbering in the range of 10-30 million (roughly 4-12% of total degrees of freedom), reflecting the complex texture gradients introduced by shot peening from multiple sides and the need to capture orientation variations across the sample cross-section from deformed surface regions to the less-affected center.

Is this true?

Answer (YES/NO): NO